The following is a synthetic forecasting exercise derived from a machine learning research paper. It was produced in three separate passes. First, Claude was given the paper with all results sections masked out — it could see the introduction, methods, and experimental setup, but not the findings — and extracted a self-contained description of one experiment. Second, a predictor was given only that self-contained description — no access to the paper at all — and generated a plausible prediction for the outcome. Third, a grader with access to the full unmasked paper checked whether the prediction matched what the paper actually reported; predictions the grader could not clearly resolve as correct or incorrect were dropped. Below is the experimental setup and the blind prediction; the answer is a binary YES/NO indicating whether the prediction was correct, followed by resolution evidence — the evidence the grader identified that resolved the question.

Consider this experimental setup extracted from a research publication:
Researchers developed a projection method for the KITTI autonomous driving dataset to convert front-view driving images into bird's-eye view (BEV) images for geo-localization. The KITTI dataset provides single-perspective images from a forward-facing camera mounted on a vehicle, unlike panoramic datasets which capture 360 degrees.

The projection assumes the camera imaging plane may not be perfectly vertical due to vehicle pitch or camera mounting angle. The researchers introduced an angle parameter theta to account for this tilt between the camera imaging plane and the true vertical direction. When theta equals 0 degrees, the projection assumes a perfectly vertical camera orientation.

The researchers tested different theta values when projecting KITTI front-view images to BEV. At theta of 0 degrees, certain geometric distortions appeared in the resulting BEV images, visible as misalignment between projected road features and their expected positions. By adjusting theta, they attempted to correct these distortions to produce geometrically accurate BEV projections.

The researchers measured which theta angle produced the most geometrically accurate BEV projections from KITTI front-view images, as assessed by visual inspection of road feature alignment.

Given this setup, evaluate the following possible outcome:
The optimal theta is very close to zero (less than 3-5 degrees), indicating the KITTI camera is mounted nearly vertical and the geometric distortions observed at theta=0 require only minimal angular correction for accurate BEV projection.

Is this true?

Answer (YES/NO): YES